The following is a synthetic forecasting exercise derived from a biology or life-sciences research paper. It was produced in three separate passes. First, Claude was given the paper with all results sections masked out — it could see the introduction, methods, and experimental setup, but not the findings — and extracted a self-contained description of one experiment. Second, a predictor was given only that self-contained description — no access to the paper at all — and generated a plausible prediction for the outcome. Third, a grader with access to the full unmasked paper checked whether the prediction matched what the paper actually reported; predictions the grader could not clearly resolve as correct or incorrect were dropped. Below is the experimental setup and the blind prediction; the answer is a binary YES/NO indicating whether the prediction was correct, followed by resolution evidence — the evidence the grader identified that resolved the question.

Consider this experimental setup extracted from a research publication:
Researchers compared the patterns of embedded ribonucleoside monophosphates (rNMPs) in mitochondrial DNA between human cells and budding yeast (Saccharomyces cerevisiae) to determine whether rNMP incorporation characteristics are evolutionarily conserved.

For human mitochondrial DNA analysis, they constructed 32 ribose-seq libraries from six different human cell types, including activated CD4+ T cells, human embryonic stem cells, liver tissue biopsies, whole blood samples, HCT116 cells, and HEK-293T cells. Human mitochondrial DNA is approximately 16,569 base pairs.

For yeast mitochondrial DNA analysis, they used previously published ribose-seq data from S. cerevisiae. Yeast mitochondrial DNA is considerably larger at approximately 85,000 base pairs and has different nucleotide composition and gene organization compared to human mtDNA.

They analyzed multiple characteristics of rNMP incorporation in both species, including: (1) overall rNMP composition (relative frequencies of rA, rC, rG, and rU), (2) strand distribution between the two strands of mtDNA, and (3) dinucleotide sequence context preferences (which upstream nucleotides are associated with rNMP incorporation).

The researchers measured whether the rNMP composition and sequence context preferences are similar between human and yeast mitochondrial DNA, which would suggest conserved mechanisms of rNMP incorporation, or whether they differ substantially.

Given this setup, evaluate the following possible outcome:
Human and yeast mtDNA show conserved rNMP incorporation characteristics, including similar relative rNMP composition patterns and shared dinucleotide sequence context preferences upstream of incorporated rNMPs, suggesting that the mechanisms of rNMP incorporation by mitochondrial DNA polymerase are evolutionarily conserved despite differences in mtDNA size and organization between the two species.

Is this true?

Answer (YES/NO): NO